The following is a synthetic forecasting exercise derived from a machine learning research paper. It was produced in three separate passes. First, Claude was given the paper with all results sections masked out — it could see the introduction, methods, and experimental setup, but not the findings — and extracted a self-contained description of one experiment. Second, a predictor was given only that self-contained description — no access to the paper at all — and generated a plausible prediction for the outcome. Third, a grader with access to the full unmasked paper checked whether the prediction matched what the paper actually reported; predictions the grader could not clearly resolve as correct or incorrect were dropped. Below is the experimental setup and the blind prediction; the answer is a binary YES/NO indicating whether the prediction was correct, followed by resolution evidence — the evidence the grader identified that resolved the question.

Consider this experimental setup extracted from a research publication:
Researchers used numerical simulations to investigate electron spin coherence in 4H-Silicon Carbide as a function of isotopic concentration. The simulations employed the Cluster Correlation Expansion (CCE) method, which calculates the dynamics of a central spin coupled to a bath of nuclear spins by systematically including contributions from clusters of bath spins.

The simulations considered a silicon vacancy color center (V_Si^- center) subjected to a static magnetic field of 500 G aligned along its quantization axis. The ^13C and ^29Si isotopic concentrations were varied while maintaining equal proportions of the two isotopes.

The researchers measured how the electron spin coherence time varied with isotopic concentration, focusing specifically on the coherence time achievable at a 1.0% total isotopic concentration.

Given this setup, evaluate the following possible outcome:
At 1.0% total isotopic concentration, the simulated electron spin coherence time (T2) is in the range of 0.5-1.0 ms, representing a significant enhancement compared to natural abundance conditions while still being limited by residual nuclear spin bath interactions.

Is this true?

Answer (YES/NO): NO